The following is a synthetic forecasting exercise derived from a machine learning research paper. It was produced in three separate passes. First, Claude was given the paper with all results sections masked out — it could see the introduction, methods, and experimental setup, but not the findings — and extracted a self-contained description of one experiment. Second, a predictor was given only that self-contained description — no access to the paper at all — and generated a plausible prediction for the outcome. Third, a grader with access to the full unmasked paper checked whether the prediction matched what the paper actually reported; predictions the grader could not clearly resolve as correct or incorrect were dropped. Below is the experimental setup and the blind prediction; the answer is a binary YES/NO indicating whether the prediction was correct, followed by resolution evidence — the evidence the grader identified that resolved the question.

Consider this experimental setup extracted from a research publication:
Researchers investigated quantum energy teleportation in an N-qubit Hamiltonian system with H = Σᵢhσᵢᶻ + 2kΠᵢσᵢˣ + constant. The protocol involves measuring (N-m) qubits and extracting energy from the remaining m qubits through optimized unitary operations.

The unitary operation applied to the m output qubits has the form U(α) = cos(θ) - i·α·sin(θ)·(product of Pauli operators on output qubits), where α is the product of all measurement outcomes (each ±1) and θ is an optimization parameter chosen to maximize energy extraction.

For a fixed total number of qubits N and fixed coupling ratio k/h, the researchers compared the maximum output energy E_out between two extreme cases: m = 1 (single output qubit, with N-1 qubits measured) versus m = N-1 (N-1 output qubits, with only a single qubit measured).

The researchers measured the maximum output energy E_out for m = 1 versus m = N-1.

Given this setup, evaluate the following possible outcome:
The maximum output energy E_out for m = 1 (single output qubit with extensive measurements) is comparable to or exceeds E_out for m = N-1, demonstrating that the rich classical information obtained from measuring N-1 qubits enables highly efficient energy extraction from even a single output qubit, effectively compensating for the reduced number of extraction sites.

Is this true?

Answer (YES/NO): YES